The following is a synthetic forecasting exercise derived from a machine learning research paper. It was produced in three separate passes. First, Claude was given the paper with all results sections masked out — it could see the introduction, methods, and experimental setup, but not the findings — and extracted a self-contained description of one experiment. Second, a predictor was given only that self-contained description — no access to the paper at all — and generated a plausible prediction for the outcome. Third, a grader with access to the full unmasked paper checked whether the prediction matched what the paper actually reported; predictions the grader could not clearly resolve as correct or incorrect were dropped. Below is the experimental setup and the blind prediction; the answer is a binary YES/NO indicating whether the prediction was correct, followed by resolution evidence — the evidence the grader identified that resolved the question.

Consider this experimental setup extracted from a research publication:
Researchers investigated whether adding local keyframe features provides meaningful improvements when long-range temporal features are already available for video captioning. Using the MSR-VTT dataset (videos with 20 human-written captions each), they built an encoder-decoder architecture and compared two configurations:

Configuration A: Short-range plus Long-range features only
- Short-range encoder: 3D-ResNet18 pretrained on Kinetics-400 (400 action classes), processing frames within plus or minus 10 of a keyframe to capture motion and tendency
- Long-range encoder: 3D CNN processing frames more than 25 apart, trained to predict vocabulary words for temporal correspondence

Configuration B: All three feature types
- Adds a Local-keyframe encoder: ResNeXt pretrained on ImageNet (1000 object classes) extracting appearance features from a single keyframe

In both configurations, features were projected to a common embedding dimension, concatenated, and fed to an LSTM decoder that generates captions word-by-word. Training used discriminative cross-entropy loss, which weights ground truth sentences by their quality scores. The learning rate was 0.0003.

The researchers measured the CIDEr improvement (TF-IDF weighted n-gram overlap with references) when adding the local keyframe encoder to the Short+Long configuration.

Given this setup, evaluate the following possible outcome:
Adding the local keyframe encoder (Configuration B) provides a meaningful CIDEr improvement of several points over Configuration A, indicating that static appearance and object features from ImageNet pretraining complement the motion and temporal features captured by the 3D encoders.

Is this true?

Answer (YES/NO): NO